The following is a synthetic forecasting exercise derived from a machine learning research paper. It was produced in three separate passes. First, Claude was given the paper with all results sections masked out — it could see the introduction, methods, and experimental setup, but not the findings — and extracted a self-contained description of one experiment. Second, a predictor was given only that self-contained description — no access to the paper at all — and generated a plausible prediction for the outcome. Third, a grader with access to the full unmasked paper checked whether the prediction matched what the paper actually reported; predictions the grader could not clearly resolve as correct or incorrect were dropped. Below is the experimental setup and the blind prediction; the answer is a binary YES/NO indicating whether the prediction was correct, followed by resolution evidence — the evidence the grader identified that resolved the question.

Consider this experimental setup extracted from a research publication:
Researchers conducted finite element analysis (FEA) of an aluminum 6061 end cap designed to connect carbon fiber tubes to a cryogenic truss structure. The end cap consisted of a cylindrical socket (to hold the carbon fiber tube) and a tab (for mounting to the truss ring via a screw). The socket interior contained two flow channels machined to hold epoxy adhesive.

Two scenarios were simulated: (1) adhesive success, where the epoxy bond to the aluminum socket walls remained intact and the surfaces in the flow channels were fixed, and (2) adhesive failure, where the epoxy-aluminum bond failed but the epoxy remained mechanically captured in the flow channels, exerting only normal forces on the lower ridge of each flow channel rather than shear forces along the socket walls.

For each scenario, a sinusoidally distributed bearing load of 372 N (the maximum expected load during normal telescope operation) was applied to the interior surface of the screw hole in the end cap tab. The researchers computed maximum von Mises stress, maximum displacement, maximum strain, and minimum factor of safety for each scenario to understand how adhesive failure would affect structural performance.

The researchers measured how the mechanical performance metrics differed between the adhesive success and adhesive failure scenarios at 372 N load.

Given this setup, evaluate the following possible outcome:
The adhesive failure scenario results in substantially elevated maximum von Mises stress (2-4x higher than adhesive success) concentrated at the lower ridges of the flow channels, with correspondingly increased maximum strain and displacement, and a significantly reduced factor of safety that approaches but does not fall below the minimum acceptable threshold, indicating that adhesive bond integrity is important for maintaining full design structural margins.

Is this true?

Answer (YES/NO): NO